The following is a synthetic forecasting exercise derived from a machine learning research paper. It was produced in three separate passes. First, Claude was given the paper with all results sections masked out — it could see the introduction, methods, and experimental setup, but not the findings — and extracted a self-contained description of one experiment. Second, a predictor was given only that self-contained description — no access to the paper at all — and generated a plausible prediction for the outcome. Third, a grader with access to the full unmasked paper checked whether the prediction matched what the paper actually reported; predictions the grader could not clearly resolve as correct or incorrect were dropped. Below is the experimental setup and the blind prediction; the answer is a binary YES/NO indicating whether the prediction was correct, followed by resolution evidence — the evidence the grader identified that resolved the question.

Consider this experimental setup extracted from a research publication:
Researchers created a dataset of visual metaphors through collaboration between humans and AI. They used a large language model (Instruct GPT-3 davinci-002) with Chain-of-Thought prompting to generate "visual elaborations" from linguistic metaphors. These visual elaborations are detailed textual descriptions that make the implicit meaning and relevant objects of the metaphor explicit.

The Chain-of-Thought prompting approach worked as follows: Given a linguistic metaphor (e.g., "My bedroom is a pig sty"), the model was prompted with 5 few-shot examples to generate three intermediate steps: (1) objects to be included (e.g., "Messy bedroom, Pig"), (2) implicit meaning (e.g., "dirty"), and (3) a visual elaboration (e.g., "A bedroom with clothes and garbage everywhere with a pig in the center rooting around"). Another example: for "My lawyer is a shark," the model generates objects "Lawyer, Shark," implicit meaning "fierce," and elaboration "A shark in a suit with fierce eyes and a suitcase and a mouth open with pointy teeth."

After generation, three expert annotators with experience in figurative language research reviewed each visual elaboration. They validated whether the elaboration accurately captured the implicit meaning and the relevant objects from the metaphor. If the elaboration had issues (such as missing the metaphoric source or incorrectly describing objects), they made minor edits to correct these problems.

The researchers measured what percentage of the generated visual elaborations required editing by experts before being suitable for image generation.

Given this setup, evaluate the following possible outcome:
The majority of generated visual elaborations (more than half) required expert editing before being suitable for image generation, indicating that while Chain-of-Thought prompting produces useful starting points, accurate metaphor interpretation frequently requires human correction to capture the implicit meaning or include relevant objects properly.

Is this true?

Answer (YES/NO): NO